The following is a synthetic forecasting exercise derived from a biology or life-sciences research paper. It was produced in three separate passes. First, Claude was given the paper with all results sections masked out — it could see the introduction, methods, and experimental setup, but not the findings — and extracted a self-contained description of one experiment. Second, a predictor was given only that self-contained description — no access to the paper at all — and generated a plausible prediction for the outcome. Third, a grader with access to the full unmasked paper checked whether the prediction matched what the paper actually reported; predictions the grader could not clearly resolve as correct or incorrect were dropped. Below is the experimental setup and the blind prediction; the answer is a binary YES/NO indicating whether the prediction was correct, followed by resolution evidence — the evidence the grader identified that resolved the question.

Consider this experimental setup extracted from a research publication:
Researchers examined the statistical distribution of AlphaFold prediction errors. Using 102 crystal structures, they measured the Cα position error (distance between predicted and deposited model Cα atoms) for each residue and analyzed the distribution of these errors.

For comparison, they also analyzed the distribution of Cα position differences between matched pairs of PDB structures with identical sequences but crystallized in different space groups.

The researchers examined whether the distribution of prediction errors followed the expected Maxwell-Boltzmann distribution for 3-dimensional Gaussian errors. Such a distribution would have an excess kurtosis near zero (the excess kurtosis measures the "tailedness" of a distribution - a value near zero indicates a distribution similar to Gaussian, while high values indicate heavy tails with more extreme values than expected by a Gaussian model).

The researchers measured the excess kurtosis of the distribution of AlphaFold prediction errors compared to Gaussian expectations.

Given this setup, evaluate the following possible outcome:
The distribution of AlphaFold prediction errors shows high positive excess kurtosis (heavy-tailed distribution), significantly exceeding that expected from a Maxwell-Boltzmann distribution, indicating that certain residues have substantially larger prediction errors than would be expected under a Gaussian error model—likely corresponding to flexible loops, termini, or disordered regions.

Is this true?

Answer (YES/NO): YES